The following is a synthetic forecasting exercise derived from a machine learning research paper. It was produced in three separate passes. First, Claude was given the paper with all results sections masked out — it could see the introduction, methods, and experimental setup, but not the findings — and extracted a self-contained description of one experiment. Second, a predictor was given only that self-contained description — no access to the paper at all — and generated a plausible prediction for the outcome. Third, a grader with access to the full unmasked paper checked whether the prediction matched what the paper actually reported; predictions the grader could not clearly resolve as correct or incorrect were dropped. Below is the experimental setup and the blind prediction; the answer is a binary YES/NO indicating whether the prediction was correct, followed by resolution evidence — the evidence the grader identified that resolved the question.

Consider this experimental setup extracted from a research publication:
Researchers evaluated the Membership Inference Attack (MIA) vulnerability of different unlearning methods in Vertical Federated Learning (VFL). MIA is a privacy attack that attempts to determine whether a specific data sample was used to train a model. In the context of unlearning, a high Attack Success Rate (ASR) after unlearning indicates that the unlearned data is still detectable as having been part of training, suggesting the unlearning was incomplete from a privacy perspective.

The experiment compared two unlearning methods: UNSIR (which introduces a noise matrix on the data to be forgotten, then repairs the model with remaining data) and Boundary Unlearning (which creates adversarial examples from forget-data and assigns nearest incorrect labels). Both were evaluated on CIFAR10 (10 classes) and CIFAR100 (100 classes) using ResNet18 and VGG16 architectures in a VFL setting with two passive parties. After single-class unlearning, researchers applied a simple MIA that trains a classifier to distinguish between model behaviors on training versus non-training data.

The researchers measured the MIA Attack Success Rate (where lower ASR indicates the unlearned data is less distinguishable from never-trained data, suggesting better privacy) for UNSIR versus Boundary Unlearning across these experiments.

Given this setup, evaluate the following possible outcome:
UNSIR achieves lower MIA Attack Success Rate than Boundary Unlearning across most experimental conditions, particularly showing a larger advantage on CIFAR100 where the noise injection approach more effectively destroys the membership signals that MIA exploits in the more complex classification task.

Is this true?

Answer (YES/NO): NO